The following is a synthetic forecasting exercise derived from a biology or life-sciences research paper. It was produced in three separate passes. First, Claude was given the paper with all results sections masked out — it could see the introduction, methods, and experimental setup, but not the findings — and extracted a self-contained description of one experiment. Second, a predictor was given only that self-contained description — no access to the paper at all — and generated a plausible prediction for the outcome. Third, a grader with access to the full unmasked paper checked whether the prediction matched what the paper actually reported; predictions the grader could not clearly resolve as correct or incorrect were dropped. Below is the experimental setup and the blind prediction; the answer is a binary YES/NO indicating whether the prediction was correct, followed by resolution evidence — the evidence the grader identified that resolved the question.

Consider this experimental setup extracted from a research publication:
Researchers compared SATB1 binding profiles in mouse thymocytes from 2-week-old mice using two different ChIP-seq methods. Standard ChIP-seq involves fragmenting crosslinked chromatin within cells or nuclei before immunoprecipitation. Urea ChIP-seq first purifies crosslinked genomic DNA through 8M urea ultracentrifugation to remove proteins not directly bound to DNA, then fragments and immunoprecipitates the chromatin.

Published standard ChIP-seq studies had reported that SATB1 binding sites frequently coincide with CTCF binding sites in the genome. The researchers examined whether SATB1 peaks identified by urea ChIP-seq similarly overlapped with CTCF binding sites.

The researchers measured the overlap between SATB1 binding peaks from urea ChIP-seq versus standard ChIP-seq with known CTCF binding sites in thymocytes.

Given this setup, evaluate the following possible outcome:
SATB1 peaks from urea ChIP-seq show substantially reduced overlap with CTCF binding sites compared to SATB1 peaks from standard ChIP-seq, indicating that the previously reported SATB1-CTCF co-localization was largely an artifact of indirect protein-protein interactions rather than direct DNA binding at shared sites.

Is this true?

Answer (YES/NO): YES